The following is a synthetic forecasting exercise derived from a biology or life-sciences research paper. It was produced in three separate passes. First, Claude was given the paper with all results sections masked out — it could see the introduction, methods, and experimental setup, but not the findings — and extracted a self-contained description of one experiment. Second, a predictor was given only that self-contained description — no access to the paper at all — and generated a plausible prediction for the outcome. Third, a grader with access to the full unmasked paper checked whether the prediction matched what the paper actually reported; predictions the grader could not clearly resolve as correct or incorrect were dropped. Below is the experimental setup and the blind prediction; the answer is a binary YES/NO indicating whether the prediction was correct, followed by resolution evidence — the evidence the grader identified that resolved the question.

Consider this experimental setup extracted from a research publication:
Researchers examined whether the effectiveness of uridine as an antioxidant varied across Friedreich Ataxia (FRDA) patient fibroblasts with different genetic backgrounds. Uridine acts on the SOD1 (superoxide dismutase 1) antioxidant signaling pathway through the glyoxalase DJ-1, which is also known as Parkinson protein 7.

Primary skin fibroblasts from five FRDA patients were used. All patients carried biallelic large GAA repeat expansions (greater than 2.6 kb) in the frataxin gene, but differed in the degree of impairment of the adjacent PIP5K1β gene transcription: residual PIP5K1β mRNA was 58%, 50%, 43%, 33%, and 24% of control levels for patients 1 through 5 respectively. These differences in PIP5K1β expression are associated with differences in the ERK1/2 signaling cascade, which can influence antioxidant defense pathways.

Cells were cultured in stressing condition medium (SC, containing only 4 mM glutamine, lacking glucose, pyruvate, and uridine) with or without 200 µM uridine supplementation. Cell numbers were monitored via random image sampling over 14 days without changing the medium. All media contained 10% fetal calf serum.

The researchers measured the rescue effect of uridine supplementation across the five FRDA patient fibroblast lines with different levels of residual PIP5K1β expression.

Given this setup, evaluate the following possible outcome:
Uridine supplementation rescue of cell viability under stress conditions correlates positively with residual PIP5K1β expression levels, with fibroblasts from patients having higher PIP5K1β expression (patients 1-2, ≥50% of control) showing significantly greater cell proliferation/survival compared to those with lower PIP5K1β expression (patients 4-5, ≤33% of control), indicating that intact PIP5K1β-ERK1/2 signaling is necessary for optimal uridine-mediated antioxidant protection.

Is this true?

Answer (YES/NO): NO